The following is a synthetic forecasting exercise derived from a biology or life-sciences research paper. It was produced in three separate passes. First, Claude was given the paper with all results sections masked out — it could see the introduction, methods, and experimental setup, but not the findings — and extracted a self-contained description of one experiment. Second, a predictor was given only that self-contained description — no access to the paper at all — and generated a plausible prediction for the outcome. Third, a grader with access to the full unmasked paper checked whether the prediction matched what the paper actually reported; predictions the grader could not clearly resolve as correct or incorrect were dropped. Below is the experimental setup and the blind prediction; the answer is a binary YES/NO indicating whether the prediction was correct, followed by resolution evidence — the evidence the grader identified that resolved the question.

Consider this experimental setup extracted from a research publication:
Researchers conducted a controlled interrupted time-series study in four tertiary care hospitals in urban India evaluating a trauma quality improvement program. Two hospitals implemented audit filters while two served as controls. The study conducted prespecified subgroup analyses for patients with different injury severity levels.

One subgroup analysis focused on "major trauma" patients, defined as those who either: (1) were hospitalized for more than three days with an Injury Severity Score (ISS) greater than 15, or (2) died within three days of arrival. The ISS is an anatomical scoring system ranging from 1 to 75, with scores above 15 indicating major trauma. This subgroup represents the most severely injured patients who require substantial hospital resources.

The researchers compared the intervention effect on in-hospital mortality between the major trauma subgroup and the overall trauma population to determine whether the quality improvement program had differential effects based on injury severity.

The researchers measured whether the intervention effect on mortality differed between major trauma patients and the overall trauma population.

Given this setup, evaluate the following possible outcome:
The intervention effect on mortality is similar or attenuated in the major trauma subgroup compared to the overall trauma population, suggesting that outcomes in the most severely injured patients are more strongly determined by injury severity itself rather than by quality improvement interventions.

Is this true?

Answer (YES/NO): NO